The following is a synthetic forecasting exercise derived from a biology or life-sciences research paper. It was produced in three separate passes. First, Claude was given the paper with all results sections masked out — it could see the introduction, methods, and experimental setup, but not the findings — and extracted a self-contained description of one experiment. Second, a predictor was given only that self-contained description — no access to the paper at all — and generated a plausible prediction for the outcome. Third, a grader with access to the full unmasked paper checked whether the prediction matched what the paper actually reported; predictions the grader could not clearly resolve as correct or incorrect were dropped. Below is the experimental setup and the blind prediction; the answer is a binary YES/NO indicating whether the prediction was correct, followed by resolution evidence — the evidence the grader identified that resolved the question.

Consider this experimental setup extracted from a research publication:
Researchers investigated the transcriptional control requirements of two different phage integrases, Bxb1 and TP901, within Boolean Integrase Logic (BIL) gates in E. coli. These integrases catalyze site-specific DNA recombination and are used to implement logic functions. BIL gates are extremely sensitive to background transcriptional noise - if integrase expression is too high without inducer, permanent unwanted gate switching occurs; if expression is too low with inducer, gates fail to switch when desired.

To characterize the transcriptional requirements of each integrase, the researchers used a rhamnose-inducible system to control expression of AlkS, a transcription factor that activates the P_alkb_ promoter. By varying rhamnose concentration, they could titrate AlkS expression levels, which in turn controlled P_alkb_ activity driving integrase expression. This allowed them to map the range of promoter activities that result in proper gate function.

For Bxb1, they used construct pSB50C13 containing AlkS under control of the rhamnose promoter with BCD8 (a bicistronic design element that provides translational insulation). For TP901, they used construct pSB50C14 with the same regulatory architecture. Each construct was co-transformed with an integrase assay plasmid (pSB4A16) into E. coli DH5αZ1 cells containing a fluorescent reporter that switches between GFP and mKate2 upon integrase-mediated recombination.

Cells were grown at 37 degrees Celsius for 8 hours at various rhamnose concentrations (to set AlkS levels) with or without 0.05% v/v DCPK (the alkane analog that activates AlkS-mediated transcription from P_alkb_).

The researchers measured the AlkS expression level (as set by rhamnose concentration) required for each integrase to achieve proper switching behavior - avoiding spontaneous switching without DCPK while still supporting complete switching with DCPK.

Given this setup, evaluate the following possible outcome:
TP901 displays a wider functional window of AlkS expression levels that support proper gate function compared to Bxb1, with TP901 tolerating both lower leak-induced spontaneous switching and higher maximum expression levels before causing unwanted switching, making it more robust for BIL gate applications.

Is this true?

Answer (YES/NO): NO